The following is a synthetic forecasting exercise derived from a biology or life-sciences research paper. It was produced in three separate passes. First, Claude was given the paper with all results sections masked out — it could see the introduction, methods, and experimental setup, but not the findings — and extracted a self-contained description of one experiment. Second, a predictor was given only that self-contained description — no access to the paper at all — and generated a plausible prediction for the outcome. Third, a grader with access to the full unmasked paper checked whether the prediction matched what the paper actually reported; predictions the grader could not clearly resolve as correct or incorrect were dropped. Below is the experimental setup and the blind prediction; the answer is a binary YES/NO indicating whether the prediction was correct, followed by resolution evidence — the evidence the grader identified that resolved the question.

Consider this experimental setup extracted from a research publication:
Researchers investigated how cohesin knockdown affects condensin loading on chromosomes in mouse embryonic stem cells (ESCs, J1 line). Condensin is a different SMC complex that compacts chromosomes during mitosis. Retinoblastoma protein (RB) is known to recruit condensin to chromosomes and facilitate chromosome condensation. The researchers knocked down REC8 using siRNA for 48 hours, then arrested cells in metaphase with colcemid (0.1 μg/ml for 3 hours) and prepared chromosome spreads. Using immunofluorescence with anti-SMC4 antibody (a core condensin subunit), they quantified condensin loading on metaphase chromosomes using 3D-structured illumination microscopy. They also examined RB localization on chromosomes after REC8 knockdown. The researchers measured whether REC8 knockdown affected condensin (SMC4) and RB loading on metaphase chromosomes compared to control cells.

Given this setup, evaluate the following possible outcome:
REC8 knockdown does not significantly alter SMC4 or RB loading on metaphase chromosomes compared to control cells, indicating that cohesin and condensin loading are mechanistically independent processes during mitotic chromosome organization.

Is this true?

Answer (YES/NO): NO